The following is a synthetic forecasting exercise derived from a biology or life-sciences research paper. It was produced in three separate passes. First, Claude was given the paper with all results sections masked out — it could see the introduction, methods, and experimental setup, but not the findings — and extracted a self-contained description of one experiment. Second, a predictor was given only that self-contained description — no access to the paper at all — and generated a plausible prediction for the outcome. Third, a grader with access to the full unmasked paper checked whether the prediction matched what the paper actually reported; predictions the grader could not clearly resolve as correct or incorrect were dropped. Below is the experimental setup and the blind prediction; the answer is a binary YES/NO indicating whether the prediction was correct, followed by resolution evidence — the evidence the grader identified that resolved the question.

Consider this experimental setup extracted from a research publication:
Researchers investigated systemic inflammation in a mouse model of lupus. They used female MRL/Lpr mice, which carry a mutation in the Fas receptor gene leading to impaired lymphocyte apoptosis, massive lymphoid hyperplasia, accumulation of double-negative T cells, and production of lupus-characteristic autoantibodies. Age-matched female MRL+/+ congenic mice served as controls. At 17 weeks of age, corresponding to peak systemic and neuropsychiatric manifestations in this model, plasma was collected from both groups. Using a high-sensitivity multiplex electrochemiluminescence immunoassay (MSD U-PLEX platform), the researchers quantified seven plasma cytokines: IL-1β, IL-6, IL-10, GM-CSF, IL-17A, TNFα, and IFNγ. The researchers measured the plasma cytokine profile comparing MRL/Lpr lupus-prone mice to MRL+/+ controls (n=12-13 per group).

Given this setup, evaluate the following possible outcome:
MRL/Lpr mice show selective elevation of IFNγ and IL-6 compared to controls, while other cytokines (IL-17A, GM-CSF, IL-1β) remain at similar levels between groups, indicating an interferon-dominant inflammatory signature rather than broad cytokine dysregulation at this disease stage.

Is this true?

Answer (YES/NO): NO